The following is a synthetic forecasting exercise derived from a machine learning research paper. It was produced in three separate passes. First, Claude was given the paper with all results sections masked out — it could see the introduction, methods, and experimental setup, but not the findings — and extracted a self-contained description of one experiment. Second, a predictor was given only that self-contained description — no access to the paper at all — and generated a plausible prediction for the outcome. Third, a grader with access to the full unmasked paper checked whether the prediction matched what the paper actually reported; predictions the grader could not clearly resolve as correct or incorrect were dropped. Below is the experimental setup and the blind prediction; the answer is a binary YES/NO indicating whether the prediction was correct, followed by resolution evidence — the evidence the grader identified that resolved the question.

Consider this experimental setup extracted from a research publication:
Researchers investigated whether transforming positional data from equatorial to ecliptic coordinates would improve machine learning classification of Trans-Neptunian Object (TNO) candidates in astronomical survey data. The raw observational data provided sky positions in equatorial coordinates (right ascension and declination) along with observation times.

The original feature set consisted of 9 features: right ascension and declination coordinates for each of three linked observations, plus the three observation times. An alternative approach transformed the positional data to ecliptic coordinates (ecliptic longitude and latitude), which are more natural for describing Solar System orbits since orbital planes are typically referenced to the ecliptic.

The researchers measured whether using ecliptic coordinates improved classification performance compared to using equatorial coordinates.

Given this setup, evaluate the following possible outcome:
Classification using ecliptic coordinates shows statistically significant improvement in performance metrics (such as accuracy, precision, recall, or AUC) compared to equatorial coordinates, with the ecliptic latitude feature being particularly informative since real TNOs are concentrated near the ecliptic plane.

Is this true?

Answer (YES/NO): NO